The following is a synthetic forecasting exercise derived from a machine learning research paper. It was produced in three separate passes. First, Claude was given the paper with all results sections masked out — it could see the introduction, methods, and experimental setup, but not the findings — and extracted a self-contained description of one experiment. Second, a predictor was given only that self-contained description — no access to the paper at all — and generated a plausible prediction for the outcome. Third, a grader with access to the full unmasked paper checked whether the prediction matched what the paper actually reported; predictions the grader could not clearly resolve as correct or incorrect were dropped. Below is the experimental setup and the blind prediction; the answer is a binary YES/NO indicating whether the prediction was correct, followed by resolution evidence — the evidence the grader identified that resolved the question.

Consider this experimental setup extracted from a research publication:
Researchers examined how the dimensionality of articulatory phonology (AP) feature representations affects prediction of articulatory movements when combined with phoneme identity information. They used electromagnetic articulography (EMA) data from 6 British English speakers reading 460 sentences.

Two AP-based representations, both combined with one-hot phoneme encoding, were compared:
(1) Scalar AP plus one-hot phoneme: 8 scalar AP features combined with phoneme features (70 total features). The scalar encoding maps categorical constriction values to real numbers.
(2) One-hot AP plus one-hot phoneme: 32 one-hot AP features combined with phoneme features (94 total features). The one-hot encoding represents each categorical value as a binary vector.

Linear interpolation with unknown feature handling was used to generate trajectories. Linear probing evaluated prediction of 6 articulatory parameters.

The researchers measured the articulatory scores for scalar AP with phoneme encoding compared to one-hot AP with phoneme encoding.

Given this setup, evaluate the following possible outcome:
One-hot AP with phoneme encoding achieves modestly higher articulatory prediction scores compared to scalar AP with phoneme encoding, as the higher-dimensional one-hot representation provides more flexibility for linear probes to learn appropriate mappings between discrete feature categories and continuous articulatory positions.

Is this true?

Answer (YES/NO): YES